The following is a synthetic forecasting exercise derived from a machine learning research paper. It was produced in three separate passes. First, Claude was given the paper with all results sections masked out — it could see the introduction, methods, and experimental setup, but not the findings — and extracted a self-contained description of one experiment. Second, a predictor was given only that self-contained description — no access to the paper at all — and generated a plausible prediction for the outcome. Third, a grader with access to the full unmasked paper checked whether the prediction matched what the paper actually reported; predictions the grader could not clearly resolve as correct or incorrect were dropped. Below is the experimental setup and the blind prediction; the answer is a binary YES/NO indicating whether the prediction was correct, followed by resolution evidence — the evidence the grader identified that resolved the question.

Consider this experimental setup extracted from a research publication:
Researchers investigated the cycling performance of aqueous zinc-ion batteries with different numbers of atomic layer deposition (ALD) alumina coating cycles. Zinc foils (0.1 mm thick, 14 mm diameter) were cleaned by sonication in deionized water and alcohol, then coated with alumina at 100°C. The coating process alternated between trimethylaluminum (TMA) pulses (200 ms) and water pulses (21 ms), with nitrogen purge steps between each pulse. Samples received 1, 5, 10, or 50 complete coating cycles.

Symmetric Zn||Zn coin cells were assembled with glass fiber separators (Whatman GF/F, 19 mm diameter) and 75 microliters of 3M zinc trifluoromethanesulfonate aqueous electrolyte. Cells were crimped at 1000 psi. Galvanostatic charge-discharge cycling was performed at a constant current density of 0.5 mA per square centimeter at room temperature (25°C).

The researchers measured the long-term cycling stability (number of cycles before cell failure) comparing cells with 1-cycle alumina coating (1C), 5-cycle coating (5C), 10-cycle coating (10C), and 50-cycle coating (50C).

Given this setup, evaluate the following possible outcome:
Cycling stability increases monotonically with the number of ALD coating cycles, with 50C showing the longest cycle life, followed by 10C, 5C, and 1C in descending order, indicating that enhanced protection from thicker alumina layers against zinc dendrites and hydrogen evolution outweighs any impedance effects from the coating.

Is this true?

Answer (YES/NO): NO